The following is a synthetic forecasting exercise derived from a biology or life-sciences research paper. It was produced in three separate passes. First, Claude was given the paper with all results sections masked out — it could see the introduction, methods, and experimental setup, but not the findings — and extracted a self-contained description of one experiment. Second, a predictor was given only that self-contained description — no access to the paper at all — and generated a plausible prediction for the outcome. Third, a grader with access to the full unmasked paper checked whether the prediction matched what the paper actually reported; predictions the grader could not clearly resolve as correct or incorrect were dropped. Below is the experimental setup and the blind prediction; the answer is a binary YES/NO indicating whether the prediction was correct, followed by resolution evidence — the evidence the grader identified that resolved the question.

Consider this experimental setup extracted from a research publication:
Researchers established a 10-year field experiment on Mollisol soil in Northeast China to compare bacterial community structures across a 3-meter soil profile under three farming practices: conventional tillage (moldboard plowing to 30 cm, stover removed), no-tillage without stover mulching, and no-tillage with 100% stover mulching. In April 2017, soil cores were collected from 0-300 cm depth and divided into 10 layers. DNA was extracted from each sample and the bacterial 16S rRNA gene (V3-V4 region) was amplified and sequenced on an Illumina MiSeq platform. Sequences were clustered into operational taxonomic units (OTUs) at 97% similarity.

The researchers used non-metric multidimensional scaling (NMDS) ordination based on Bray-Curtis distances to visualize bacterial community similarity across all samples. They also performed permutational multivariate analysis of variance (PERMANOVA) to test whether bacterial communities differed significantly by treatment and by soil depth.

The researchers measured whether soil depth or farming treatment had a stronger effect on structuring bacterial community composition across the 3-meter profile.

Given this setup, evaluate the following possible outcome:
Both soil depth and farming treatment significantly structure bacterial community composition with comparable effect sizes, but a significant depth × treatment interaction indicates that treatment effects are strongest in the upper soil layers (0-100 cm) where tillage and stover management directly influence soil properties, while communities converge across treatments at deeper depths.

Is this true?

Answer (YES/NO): NO